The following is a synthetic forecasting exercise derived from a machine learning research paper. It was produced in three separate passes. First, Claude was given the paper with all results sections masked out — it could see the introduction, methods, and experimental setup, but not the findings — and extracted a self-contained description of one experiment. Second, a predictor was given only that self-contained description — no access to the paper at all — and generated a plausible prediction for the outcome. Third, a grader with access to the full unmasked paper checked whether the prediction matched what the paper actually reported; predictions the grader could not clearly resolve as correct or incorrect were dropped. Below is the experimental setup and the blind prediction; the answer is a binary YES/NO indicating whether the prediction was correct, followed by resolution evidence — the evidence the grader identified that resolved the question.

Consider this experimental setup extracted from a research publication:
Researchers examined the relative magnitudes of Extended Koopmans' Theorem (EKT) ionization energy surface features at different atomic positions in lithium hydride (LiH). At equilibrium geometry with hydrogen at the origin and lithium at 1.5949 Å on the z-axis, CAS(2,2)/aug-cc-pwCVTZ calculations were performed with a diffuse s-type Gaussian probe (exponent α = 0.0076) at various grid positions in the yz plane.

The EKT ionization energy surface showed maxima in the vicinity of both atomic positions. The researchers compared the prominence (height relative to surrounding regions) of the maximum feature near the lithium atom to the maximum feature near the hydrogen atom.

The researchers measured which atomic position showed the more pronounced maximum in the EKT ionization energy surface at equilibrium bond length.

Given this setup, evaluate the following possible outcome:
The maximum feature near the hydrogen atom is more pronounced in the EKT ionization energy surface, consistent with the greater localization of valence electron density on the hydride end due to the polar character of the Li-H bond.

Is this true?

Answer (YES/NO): NO